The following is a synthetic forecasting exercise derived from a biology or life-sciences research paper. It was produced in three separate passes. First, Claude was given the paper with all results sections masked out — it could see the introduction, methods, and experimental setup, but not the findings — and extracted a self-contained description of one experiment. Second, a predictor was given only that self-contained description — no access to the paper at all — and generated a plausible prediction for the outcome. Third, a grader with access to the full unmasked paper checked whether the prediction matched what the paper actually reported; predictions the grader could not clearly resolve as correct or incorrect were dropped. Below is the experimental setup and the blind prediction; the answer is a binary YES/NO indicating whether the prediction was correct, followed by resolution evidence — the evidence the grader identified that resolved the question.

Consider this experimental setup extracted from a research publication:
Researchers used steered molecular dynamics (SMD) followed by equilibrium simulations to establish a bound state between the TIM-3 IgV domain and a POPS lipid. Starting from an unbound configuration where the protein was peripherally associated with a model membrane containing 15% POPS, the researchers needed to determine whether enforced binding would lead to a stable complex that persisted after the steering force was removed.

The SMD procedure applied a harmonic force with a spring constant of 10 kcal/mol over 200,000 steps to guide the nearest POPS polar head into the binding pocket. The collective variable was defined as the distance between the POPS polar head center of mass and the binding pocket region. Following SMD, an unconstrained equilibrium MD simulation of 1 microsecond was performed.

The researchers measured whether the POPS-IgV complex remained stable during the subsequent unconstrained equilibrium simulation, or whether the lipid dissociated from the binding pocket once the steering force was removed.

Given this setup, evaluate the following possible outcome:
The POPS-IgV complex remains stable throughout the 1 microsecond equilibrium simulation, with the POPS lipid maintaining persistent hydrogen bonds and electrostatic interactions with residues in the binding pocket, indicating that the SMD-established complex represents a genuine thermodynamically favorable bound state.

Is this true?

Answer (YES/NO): YES